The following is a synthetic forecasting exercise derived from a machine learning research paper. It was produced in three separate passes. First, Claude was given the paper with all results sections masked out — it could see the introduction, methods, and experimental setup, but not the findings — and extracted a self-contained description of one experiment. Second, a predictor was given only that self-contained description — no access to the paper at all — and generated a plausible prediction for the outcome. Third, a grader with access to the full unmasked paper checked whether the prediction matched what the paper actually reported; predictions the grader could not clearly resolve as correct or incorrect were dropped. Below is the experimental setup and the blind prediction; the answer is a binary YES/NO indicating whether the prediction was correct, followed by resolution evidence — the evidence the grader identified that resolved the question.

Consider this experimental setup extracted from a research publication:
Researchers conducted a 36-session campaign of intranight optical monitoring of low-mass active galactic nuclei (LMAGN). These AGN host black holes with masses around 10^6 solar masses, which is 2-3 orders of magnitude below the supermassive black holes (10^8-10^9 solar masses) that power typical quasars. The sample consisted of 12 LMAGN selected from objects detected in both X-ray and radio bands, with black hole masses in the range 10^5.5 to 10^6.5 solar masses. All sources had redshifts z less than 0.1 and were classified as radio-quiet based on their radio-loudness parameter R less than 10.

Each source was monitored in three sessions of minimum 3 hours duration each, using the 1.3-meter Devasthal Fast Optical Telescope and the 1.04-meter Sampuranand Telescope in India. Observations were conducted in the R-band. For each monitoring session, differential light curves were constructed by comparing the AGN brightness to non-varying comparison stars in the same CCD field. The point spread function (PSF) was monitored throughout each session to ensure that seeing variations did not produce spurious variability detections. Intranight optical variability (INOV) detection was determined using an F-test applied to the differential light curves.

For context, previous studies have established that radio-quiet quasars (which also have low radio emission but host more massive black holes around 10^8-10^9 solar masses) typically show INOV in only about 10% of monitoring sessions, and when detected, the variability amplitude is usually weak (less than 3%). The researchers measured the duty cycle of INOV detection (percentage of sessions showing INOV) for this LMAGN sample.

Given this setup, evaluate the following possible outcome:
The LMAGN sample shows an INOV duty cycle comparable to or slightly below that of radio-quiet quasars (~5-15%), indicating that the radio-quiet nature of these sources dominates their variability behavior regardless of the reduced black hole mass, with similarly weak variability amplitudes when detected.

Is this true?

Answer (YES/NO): NO